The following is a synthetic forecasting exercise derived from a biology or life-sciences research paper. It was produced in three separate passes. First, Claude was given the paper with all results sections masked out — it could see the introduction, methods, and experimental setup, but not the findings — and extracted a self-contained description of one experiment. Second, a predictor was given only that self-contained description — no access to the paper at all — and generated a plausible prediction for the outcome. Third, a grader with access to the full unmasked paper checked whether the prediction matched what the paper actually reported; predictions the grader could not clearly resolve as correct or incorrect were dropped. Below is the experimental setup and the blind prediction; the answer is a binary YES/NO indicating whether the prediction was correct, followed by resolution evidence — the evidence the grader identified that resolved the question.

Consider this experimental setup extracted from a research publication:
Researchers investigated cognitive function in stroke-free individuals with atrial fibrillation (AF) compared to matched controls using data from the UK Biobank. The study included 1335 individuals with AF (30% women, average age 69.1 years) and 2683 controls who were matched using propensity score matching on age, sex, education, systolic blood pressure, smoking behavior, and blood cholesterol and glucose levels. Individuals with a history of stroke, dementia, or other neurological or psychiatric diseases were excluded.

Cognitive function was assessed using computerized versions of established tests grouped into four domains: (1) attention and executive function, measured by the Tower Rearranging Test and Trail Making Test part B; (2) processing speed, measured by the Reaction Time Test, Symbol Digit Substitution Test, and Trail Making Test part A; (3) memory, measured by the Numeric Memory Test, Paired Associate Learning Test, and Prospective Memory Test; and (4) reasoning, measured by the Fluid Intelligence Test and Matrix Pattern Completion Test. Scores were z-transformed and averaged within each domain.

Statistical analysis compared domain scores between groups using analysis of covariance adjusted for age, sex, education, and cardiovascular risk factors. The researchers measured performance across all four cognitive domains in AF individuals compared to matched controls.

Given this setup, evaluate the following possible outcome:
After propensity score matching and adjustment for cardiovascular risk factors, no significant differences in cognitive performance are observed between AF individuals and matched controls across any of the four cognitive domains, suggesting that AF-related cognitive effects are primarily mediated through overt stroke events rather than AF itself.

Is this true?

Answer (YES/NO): NO